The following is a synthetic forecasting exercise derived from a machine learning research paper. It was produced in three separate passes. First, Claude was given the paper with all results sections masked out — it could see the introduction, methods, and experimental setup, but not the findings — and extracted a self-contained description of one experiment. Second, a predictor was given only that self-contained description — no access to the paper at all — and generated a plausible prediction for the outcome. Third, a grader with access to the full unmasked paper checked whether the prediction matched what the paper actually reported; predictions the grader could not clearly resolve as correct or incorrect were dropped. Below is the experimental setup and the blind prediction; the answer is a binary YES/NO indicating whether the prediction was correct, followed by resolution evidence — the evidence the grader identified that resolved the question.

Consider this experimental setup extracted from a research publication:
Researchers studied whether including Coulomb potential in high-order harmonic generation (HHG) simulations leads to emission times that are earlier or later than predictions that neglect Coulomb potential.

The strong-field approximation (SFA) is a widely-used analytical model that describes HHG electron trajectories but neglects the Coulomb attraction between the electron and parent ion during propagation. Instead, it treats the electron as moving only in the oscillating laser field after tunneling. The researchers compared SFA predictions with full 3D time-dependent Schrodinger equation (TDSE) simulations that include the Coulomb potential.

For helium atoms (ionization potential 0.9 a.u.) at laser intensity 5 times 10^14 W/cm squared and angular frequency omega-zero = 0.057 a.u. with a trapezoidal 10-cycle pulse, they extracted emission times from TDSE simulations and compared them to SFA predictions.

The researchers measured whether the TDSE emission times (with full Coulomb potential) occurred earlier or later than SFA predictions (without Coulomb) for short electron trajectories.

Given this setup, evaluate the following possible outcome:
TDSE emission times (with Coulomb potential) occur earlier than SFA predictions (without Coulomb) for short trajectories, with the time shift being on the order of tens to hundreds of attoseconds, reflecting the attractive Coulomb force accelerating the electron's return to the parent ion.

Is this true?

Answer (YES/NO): YES